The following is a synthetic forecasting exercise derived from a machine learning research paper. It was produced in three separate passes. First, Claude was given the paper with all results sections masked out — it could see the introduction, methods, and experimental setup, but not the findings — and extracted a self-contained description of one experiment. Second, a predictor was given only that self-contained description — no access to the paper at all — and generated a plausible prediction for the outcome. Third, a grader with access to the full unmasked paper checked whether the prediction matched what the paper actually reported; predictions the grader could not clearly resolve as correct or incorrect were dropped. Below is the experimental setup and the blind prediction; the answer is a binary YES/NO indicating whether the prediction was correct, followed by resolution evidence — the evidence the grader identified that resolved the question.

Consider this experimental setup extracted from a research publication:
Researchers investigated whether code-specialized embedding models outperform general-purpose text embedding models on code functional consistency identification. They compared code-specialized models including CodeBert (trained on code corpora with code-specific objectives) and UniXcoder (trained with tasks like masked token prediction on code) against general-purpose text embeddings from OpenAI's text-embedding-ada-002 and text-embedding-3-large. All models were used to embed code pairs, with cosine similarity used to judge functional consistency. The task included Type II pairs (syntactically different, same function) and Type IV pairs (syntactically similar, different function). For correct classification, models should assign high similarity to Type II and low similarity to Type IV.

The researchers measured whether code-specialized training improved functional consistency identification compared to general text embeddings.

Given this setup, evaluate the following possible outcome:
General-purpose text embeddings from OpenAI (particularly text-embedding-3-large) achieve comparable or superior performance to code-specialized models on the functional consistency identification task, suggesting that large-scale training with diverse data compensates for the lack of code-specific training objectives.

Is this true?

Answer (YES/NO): YES